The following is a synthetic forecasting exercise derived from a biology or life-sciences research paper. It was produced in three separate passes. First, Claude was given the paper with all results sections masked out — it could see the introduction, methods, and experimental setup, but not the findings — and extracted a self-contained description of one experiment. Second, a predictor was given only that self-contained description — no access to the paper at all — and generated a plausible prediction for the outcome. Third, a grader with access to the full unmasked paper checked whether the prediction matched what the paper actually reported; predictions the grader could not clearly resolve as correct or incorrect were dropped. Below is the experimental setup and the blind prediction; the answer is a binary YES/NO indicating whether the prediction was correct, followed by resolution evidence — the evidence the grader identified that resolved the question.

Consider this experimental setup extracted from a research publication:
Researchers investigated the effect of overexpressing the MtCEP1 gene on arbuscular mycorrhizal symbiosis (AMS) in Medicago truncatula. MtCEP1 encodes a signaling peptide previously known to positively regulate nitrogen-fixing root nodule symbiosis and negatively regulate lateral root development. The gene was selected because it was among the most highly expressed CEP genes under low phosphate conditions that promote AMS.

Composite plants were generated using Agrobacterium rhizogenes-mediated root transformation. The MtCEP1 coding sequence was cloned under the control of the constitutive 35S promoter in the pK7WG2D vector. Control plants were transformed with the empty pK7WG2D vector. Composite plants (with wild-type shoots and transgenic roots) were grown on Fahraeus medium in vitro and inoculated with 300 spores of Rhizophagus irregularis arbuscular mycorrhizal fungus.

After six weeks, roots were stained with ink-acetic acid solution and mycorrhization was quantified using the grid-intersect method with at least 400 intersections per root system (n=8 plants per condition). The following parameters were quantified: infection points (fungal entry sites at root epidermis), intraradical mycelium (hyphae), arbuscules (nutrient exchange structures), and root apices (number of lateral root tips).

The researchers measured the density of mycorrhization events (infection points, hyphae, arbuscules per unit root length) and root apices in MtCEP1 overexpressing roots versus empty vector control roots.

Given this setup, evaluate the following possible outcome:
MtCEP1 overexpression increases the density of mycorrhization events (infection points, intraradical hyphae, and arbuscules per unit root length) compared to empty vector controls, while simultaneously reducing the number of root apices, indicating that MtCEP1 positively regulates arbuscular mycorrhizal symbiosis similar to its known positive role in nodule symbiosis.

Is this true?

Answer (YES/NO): YES